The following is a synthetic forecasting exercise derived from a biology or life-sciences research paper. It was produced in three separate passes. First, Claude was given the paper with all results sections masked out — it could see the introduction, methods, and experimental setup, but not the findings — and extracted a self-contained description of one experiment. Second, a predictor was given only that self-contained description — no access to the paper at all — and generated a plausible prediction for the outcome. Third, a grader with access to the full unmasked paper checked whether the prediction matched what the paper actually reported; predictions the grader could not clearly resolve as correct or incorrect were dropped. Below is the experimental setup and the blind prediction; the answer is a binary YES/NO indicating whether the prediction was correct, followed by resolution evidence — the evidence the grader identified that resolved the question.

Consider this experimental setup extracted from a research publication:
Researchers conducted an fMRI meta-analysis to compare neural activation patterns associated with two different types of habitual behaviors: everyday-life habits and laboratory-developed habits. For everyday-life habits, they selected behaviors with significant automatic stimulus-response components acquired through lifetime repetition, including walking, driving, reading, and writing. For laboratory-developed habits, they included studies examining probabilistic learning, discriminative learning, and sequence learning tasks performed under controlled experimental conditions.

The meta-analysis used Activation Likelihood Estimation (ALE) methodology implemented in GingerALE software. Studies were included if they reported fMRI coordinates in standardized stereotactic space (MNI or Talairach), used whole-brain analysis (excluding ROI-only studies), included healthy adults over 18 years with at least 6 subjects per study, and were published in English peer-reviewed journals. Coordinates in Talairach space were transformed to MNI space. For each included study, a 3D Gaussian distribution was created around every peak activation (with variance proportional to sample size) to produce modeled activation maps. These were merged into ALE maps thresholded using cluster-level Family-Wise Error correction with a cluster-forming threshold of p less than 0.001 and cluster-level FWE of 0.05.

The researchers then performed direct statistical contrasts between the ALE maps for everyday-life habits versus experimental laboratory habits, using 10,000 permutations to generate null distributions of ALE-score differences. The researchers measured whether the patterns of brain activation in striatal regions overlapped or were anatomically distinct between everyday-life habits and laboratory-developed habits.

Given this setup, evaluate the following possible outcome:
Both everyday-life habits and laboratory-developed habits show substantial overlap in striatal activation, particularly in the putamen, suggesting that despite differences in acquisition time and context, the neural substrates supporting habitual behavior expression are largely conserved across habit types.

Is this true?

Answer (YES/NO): NO